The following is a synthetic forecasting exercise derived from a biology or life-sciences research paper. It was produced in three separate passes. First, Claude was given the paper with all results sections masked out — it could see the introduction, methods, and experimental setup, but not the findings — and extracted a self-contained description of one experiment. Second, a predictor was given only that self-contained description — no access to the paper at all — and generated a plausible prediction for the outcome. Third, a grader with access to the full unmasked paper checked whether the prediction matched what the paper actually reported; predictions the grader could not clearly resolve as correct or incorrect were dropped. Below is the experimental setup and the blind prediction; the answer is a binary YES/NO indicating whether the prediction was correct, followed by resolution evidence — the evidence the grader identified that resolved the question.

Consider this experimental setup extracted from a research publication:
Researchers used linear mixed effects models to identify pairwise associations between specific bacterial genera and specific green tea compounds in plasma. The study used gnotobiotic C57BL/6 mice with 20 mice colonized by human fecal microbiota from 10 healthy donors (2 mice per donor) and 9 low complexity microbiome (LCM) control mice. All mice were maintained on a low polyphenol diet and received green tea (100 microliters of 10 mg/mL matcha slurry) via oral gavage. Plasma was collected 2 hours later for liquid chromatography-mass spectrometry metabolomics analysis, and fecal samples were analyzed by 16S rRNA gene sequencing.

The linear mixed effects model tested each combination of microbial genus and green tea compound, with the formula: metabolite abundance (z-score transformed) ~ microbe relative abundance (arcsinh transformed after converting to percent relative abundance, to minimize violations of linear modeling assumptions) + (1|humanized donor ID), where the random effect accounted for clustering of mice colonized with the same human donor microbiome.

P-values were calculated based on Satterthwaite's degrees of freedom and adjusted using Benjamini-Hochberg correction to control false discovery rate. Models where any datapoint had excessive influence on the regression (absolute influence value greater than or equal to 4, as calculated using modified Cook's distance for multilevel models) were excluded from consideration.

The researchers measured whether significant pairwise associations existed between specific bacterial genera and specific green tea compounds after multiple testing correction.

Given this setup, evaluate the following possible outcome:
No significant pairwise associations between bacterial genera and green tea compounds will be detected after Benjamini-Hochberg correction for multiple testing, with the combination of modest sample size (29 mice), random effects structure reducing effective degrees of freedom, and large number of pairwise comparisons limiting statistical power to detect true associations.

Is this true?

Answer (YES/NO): NO